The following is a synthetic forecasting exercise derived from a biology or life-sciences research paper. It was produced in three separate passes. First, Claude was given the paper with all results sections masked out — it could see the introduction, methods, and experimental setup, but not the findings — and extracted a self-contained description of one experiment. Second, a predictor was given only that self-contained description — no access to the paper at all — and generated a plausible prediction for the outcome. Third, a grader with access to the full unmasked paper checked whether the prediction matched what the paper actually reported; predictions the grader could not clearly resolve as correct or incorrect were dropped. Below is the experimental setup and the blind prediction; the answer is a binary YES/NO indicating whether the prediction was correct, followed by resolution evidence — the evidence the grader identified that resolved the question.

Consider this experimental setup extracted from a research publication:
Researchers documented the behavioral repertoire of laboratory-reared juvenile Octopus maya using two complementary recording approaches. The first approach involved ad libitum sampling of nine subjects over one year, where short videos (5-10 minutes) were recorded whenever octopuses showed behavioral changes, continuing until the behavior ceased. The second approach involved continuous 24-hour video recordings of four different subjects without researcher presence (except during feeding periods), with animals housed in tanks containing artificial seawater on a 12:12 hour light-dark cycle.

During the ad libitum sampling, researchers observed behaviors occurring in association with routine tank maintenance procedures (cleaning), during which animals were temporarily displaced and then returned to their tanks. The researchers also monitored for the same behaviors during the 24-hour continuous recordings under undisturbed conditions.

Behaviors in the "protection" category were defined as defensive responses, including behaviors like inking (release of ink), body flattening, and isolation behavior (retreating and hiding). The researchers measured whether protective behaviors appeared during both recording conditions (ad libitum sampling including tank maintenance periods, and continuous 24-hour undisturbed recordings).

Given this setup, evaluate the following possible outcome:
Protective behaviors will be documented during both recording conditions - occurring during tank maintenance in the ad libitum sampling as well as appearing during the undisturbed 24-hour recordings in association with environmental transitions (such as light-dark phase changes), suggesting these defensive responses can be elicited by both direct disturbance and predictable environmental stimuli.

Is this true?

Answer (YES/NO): NO